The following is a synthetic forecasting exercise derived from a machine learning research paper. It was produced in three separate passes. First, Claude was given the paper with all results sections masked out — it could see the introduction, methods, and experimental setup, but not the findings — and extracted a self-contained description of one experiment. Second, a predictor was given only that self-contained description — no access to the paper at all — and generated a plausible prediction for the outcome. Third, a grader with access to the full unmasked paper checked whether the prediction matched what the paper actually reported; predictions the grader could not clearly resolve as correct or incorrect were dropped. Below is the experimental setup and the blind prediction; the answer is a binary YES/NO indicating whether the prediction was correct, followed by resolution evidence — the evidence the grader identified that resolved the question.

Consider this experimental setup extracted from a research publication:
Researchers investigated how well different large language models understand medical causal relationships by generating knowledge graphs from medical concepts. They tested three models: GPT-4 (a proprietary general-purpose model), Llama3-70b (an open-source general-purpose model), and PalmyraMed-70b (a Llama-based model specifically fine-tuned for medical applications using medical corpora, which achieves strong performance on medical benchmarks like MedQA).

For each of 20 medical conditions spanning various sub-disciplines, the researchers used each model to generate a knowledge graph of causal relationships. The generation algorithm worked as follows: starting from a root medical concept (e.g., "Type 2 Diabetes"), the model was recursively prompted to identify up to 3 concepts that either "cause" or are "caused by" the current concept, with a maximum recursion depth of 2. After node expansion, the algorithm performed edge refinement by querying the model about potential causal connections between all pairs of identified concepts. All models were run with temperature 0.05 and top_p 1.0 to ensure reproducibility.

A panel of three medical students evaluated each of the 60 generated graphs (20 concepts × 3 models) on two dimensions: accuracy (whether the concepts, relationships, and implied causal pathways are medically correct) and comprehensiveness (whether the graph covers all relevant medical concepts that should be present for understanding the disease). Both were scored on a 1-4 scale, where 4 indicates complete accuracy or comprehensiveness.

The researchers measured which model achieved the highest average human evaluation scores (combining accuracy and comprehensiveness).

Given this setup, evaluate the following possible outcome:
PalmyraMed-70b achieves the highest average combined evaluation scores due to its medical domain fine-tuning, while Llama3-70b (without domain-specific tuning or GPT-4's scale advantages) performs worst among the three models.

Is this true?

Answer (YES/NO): NO